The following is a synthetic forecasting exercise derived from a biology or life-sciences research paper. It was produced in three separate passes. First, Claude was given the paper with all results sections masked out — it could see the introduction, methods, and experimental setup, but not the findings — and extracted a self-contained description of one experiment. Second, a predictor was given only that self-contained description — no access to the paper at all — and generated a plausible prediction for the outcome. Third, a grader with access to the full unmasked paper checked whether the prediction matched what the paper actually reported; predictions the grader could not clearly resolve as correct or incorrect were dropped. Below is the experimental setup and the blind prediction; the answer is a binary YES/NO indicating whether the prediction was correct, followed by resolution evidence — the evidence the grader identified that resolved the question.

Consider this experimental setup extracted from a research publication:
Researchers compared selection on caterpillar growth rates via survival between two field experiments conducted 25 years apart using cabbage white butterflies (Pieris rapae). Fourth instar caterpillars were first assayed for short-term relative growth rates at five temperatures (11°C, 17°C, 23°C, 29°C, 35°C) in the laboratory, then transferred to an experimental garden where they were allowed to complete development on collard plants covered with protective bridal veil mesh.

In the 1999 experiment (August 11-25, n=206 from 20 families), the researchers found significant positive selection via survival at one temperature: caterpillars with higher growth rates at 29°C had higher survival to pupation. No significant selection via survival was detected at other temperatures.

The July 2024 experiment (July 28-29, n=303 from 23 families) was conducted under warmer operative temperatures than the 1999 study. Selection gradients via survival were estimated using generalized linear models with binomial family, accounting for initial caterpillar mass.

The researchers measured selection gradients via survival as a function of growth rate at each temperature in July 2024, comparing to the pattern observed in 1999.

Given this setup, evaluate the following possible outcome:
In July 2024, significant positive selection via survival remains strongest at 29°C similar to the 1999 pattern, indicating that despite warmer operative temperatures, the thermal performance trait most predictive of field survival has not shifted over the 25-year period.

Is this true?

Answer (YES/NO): YES